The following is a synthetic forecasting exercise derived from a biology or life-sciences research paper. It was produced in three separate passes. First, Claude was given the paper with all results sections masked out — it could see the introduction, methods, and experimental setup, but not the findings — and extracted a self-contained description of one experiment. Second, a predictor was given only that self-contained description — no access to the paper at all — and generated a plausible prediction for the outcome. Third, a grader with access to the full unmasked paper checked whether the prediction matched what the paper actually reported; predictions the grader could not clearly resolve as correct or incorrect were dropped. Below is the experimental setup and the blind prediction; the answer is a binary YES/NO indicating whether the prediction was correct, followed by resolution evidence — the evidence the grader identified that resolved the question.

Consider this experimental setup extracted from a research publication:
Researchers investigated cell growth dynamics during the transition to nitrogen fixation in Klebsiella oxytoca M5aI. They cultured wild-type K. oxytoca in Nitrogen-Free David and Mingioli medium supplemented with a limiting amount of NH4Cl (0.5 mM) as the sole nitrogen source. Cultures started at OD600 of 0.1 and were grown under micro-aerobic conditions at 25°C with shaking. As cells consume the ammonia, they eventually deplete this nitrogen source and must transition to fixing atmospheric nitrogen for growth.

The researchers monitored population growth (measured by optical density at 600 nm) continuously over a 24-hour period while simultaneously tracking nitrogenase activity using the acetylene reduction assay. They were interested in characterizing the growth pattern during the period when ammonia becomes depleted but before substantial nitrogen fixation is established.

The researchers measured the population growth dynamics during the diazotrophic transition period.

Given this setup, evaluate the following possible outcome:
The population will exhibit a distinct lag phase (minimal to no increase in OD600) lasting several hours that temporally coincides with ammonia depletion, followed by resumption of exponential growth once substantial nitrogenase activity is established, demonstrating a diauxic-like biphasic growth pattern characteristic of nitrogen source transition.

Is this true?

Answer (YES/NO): YES